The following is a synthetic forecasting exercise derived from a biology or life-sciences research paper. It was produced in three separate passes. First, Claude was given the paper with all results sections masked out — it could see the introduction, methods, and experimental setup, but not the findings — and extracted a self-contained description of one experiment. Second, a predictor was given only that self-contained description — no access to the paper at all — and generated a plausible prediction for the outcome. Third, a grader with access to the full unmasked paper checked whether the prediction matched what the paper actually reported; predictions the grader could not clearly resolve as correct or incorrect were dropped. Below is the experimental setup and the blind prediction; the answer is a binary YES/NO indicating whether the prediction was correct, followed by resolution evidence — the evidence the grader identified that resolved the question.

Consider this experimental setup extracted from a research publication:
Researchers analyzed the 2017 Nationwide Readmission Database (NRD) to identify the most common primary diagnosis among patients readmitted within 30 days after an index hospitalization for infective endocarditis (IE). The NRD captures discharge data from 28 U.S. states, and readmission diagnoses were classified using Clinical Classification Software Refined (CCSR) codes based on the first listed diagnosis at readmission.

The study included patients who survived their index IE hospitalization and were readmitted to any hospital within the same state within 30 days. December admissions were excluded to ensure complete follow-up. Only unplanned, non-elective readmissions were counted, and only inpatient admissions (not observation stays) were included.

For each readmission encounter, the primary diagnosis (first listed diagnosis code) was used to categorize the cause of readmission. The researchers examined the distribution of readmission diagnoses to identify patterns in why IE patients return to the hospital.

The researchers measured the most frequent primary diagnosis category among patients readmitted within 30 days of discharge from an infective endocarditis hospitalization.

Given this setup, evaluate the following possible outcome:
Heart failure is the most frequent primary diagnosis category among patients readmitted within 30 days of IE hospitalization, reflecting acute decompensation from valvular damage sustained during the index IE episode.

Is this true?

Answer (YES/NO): NO